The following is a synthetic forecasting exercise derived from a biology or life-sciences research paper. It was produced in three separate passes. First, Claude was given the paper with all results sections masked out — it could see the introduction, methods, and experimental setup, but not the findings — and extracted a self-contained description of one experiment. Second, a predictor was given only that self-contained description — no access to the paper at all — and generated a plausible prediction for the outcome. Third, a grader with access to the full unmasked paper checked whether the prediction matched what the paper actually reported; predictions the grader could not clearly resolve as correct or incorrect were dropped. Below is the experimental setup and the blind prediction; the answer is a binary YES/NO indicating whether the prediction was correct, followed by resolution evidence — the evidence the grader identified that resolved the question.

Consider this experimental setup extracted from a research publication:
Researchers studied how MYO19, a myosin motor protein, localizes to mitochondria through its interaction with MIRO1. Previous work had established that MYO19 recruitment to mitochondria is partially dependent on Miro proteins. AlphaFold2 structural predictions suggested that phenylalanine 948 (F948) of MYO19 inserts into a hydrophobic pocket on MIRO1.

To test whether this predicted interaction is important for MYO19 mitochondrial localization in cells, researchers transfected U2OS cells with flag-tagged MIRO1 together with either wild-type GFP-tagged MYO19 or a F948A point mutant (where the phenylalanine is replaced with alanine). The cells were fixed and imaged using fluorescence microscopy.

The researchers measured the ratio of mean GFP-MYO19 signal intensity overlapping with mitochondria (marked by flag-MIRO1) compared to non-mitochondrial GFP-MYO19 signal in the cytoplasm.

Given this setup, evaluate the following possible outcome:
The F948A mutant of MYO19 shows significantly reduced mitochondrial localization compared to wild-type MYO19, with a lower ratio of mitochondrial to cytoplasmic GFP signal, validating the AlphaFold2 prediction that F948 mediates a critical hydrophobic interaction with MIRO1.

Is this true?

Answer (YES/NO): YES